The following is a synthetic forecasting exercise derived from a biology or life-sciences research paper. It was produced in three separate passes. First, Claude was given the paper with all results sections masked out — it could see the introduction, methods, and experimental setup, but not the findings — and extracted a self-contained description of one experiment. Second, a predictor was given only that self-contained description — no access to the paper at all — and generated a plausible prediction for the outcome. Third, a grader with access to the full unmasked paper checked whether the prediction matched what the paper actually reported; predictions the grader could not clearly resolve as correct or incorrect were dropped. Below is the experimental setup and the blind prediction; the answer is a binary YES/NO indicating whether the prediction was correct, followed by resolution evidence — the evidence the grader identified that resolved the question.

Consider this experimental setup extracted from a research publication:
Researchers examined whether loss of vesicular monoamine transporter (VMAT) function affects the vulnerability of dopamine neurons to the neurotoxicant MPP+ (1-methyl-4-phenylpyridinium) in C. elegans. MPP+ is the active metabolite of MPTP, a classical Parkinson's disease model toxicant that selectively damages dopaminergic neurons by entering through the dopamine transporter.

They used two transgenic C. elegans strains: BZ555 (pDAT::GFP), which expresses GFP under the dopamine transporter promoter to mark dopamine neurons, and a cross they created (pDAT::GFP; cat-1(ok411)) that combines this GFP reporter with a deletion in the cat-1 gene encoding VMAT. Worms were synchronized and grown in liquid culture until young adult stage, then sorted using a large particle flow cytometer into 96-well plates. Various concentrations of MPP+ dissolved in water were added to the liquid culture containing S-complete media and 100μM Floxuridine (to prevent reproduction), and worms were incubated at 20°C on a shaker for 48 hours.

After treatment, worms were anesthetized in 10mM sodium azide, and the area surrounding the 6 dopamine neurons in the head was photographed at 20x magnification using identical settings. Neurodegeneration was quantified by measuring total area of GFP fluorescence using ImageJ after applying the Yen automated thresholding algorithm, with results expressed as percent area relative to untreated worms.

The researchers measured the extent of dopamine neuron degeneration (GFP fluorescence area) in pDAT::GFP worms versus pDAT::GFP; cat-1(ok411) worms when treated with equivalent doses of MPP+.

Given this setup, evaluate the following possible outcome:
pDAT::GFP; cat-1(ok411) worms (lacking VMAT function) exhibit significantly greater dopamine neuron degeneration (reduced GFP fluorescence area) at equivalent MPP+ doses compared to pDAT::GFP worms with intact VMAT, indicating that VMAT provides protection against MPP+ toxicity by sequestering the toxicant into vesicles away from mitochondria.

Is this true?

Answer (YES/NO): YES